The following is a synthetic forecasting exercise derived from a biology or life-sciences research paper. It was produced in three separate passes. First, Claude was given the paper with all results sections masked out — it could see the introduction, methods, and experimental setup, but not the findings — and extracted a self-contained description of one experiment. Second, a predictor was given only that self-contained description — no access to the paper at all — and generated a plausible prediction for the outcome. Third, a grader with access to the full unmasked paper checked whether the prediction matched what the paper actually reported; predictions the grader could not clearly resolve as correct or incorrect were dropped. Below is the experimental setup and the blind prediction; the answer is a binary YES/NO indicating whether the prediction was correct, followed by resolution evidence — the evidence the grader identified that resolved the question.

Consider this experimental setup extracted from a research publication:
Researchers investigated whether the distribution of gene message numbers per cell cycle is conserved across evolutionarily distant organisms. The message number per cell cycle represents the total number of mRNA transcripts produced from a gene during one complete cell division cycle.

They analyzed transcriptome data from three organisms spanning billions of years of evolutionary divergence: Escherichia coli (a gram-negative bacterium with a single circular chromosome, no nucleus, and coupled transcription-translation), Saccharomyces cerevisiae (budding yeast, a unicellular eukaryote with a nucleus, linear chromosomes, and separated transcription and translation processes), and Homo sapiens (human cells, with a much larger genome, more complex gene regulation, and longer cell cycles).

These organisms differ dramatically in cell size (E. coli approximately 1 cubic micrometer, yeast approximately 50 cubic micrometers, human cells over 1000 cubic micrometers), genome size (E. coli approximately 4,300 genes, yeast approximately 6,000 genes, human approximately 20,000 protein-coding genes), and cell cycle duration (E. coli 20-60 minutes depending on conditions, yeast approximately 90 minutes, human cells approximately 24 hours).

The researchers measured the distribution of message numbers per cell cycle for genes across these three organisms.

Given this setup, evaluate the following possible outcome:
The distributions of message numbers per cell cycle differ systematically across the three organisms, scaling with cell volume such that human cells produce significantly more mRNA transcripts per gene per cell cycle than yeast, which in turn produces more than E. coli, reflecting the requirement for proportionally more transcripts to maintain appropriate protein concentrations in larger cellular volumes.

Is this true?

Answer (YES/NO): NO